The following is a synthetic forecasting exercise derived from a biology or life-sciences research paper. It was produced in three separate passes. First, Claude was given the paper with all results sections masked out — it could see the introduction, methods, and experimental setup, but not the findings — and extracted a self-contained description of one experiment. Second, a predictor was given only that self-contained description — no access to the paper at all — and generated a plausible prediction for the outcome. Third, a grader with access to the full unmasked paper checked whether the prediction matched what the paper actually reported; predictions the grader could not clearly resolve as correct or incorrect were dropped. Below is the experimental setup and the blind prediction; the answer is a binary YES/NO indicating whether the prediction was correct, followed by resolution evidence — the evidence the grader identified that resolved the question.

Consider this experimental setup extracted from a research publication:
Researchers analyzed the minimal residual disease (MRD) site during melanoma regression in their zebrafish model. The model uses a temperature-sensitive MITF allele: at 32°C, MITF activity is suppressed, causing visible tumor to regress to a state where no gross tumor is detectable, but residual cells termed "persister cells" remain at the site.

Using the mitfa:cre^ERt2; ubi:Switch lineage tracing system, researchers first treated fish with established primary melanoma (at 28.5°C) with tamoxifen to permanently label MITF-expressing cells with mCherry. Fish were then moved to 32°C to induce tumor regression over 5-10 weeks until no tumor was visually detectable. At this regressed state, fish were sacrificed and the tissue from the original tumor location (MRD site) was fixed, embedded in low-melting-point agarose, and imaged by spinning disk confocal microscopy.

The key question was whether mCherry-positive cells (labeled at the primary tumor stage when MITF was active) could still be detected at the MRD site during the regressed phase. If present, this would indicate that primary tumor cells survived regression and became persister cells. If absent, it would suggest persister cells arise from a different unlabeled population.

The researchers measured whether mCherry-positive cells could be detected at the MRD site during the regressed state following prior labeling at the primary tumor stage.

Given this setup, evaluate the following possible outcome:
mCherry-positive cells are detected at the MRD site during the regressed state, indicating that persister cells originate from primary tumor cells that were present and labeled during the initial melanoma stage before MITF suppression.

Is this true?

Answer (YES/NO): YES